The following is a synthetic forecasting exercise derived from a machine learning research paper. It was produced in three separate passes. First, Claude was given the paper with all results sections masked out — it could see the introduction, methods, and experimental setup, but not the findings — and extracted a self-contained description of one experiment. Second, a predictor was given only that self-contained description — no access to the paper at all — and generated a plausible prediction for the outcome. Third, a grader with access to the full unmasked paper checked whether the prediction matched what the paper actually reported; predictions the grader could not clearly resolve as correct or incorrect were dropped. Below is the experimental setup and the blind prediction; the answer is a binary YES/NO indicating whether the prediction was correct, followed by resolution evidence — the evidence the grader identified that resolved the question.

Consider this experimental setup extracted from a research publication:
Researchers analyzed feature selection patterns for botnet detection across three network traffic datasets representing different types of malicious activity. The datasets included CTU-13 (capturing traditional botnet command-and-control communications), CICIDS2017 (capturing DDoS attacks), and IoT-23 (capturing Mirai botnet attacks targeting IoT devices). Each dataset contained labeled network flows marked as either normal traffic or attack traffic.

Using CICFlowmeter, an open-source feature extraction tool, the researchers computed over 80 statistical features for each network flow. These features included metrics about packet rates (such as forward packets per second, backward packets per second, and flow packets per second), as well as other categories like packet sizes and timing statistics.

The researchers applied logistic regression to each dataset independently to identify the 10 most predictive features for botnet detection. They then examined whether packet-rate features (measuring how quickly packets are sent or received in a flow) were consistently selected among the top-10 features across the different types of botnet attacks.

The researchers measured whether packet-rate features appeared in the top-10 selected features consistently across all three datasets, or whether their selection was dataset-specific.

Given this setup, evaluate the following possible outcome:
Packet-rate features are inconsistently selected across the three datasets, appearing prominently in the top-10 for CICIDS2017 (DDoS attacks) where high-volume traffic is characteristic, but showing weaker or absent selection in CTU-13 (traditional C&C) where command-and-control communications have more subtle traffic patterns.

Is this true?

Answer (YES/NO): NO